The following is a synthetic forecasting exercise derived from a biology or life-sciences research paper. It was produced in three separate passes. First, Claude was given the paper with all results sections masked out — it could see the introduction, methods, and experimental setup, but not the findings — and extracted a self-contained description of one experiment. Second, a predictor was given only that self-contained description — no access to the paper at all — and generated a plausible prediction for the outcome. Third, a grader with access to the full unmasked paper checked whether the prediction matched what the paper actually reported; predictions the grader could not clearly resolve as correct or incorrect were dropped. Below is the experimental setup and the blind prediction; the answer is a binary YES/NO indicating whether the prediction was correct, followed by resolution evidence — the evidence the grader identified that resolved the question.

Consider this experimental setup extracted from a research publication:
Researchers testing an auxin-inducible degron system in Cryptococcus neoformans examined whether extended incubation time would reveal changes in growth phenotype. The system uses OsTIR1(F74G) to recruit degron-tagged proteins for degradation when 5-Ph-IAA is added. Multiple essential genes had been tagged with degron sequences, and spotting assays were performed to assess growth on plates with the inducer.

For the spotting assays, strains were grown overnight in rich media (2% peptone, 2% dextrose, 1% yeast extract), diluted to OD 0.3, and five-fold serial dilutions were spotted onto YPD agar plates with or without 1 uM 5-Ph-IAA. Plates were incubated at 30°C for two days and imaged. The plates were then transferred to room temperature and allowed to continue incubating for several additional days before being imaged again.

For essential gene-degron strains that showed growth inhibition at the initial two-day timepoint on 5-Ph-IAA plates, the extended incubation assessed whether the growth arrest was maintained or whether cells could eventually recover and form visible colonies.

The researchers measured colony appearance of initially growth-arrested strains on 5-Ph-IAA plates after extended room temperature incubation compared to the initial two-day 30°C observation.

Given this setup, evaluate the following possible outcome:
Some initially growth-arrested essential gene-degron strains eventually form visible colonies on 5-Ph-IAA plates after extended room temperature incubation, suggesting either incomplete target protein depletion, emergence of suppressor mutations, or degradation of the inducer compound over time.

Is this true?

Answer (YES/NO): YES